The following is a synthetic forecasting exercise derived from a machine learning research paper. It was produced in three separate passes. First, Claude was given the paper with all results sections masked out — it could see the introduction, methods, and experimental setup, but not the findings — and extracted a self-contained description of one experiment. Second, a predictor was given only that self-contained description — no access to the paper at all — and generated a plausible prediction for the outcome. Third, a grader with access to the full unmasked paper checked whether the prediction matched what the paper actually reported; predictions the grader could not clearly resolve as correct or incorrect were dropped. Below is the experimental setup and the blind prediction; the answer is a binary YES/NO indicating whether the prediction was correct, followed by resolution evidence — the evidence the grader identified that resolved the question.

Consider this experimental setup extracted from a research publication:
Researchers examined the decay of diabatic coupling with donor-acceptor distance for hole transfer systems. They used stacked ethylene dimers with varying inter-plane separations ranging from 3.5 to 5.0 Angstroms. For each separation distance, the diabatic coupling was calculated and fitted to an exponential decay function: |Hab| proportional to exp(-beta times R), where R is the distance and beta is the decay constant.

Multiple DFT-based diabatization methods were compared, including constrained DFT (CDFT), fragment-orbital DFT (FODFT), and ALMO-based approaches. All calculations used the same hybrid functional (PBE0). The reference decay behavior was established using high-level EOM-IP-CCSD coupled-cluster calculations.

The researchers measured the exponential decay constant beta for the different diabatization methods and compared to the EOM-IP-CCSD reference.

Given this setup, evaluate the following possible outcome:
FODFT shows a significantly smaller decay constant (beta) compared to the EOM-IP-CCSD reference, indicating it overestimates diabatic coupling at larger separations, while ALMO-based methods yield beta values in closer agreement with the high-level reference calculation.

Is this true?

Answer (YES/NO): NO